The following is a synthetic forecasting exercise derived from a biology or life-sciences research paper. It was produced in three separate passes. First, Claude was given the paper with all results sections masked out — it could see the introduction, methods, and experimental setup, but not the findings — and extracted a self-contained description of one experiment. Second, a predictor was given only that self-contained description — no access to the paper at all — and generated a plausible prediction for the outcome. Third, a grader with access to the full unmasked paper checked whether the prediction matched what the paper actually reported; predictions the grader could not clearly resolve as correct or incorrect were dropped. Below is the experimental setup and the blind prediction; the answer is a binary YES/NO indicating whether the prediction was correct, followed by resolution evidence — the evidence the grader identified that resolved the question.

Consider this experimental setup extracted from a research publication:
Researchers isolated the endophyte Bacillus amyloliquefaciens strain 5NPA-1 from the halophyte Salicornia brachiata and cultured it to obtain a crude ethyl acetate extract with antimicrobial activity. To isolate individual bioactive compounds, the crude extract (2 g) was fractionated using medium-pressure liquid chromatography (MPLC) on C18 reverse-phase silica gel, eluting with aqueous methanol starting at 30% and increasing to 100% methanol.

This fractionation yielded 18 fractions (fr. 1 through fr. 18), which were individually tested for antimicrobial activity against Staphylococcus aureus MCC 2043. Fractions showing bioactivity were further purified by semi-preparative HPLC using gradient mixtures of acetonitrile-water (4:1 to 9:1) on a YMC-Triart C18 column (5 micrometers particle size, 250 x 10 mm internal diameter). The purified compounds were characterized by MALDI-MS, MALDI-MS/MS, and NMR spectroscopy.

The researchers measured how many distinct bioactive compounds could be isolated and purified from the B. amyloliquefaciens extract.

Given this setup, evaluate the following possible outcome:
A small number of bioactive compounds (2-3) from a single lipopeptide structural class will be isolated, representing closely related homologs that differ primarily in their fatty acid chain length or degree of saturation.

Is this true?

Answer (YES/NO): YES